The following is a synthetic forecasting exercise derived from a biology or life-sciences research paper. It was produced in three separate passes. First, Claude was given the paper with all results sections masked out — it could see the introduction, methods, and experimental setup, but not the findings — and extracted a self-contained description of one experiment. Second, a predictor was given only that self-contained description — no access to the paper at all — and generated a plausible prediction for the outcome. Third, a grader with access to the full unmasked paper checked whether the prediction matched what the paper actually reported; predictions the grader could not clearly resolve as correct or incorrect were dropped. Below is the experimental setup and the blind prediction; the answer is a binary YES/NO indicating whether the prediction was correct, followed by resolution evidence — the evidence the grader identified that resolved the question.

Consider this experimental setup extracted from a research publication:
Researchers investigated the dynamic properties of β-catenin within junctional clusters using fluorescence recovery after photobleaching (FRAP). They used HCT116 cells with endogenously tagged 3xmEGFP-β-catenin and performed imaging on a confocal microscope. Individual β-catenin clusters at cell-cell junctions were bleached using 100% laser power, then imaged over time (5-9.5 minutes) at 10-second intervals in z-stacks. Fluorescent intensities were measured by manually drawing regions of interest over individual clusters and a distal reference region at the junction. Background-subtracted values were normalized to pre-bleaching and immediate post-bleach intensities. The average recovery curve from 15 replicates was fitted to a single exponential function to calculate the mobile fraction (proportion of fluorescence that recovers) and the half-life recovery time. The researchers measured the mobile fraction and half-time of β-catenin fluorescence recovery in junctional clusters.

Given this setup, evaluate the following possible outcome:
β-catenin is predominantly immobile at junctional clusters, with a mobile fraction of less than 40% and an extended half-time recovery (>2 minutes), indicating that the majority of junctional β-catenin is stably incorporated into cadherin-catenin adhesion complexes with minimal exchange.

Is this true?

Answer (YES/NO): YES